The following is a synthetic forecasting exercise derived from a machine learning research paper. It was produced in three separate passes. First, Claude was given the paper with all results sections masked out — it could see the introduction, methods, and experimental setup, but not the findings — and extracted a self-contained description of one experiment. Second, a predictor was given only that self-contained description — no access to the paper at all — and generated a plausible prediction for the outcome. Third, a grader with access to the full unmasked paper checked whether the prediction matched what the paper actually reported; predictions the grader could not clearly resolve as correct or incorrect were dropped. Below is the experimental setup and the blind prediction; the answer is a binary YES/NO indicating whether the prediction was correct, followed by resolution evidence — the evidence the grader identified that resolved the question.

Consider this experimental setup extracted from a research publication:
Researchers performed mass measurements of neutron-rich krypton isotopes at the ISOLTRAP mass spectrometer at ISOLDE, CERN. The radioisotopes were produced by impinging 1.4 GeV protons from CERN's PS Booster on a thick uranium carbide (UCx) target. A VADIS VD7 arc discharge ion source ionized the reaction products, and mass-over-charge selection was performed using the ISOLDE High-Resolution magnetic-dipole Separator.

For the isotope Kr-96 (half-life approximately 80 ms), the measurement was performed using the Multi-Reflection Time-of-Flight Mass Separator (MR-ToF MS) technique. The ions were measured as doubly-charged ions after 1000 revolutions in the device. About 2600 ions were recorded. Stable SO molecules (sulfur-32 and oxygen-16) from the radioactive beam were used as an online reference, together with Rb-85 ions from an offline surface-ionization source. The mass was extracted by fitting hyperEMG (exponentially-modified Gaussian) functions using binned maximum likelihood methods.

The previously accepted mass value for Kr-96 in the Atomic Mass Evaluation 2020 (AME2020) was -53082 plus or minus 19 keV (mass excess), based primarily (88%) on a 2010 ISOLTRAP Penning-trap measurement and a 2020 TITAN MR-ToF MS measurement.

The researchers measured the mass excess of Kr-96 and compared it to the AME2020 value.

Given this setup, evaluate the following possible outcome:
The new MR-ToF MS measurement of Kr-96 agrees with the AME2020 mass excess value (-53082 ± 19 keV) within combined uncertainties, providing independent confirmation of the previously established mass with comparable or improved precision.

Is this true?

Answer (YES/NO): YES